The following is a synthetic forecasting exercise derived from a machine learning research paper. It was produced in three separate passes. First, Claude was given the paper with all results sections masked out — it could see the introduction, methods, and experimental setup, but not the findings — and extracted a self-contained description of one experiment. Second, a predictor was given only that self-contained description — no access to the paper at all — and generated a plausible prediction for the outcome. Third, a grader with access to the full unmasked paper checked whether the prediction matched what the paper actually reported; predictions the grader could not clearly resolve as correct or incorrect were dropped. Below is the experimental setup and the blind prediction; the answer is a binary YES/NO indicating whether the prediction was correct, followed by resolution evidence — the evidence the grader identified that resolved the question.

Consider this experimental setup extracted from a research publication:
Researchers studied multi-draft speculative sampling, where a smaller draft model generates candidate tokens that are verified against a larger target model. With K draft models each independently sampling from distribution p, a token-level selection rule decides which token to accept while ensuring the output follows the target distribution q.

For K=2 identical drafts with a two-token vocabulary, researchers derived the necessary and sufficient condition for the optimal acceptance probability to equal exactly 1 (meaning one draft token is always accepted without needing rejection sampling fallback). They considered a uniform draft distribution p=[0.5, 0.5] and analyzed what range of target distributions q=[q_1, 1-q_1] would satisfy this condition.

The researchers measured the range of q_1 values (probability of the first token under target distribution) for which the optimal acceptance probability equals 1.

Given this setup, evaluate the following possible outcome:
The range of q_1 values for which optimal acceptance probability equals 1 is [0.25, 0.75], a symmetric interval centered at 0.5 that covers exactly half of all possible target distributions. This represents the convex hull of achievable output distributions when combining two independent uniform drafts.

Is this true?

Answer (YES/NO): YES